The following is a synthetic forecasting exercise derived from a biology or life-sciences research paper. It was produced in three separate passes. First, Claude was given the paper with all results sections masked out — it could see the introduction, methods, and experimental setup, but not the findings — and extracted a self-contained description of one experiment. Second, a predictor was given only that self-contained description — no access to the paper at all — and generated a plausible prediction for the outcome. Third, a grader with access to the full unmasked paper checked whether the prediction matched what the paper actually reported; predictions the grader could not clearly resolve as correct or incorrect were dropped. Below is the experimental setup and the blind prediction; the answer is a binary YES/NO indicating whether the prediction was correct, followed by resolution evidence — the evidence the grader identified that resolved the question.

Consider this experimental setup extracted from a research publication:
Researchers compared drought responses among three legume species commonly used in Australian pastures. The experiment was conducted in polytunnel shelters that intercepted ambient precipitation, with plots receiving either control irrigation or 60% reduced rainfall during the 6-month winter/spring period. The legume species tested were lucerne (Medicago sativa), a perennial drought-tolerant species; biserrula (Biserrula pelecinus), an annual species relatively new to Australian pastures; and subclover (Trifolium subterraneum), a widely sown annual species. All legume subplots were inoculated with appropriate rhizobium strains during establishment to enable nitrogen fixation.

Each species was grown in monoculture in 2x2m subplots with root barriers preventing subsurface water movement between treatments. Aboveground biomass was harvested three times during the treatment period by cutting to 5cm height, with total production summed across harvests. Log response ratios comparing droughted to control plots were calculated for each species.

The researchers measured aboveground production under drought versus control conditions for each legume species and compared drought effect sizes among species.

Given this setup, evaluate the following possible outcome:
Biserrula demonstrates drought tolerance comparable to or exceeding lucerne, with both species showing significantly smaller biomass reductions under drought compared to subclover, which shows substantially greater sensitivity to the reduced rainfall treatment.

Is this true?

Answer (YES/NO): NO